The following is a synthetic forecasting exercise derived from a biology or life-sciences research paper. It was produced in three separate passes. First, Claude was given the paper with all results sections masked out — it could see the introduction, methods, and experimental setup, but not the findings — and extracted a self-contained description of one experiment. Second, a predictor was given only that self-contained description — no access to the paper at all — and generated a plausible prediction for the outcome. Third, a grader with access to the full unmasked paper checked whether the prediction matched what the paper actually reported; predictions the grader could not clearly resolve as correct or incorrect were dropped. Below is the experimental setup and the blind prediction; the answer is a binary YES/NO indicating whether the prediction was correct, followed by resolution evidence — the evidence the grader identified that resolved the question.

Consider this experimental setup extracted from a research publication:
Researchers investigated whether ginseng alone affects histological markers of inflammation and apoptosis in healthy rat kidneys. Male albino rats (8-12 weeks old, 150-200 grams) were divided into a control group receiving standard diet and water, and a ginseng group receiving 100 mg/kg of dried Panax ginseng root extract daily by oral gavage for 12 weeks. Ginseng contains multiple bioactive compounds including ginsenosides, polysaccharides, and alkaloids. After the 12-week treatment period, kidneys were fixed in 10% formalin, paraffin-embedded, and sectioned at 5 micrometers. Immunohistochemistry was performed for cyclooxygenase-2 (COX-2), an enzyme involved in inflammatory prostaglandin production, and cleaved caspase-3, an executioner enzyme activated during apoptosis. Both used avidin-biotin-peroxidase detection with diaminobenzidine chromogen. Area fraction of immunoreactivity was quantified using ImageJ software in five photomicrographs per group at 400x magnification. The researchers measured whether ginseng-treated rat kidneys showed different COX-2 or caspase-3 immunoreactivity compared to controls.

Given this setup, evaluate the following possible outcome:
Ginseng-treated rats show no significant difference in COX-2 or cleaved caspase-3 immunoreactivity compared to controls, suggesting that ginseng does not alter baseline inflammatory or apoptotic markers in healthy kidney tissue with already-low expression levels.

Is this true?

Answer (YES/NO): YES